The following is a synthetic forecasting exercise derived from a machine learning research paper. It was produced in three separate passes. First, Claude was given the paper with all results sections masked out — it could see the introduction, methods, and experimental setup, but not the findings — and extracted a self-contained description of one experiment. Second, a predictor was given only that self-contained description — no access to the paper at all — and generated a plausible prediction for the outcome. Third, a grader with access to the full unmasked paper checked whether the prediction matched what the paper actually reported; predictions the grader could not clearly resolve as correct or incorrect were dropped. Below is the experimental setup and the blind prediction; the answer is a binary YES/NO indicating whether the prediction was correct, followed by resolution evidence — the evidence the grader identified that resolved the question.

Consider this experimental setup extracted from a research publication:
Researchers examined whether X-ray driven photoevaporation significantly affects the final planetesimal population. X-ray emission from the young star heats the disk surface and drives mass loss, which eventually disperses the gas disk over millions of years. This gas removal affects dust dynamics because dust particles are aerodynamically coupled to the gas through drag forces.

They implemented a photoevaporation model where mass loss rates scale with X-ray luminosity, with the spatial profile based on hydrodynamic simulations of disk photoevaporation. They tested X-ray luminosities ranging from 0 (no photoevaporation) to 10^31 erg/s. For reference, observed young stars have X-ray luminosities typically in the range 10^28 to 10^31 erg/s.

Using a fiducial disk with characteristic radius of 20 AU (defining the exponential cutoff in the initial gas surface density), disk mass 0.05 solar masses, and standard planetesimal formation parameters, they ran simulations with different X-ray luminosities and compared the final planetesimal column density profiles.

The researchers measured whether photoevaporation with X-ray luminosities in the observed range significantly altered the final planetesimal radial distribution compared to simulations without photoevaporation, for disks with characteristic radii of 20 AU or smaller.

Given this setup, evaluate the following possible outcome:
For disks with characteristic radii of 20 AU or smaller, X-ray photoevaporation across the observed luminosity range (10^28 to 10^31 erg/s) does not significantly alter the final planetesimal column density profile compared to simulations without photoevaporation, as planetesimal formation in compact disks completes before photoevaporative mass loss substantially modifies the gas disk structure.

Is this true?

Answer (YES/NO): YES